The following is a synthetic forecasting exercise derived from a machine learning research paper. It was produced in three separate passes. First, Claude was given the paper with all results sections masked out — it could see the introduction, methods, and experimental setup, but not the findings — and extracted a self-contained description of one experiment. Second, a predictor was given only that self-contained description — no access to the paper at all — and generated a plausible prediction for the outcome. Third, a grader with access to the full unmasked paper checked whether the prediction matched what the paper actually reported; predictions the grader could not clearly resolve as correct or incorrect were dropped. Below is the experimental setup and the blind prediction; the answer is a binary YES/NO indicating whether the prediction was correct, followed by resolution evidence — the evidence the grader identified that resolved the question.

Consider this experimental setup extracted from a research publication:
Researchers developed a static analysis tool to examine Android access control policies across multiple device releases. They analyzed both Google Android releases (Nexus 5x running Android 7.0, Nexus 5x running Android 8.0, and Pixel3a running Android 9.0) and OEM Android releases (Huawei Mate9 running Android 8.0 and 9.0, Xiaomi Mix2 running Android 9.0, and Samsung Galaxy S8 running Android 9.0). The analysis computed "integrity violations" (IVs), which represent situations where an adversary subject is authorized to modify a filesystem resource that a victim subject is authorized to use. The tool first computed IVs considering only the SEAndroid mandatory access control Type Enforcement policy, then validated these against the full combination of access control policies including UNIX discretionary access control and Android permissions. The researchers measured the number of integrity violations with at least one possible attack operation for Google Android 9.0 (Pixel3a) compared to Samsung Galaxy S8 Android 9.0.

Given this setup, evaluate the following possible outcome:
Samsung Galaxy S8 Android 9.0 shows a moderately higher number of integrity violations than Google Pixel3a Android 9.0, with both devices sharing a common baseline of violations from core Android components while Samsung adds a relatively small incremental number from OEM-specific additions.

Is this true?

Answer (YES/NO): NO